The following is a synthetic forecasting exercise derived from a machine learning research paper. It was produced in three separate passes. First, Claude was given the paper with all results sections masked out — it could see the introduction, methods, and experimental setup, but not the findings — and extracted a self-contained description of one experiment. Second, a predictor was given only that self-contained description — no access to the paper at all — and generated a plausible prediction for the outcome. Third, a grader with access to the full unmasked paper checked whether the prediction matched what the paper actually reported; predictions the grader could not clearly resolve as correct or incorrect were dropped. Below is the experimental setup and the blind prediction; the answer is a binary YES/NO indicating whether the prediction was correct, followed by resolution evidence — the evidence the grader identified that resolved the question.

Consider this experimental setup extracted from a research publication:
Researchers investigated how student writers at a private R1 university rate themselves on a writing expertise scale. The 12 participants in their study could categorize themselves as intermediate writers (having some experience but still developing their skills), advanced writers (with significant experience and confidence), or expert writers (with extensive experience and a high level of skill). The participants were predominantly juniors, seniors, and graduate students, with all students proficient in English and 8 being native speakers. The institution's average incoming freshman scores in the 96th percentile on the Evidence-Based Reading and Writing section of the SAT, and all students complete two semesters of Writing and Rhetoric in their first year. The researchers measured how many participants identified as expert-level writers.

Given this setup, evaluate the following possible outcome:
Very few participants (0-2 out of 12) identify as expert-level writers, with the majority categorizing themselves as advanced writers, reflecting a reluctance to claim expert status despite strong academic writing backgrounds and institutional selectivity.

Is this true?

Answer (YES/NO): YES